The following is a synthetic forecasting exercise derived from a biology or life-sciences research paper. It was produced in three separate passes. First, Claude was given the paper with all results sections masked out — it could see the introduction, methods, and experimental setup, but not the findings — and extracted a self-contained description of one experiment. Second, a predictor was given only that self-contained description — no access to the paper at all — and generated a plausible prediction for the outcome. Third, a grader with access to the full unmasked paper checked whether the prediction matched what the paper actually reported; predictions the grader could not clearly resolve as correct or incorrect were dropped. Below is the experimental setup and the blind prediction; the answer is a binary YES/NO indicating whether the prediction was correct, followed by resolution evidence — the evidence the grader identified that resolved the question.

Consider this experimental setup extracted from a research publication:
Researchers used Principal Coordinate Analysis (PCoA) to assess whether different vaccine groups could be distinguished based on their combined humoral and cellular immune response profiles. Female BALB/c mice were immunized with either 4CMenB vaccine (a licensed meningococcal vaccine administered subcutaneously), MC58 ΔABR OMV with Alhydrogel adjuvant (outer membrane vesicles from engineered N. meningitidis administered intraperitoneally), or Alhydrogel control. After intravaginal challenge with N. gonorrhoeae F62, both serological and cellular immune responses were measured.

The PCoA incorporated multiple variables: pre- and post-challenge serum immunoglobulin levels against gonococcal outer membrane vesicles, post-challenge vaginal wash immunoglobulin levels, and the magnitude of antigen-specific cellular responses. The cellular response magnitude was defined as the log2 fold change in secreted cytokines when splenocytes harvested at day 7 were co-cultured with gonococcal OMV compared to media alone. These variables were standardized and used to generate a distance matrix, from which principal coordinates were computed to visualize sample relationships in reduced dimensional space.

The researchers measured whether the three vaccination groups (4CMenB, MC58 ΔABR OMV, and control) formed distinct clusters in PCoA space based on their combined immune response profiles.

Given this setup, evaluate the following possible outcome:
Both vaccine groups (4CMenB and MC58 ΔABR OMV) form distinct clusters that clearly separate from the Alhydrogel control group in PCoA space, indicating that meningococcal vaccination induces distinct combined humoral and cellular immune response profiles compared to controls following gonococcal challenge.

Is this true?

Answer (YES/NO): YES